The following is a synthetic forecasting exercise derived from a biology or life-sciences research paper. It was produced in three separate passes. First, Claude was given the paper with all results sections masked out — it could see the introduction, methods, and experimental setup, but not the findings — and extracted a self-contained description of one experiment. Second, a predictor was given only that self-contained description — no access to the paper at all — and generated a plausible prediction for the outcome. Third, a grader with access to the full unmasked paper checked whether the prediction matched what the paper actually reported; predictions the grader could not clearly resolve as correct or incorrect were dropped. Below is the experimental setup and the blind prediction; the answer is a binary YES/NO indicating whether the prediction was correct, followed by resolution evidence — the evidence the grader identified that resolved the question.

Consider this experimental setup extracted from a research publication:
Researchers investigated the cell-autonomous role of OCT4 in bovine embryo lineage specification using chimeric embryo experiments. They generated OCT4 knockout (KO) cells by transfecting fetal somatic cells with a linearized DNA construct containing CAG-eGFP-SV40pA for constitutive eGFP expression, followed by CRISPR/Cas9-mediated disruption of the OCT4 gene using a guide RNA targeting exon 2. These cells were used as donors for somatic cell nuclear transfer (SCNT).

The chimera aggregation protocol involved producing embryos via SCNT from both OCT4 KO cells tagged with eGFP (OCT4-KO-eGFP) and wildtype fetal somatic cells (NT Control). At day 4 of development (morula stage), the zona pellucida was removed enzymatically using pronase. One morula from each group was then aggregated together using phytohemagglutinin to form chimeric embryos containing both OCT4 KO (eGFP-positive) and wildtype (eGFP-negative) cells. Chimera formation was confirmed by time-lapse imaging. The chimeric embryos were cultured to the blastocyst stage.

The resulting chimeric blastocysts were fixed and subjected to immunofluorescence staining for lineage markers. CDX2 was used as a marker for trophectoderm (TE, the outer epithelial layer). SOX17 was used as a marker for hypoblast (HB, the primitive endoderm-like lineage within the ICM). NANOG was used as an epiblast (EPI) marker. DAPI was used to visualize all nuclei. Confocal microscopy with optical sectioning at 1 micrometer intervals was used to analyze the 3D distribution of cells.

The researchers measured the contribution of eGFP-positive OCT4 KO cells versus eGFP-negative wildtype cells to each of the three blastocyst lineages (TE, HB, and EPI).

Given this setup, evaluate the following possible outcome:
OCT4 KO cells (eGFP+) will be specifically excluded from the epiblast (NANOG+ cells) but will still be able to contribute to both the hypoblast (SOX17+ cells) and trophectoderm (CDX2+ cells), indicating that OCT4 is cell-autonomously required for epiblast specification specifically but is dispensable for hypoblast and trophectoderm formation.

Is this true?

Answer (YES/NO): NO